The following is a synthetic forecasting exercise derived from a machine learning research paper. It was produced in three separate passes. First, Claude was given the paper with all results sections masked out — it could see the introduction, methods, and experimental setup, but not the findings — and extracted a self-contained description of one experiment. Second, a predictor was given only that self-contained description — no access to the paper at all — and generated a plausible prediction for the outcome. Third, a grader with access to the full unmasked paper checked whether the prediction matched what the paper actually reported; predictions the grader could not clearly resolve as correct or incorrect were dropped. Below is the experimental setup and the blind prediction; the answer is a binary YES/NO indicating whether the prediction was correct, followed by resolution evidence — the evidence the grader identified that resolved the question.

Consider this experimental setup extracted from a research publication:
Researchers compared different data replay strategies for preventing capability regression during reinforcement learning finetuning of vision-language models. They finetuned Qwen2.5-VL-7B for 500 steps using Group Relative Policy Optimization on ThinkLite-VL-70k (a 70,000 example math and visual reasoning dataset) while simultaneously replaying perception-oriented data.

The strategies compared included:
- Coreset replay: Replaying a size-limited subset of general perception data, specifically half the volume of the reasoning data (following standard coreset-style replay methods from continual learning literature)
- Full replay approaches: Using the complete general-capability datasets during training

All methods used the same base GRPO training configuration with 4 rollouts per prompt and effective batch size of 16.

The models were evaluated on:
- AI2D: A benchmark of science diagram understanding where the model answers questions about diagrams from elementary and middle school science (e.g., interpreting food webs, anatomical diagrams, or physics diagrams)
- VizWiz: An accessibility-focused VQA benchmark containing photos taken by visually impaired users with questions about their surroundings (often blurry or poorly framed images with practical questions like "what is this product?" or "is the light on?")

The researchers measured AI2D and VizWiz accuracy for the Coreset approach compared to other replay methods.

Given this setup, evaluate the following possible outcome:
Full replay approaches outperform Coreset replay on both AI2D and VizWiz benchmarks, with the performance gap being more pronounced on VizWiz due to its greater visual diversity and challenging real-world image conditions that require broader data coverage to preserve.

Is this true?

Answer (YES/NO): NO